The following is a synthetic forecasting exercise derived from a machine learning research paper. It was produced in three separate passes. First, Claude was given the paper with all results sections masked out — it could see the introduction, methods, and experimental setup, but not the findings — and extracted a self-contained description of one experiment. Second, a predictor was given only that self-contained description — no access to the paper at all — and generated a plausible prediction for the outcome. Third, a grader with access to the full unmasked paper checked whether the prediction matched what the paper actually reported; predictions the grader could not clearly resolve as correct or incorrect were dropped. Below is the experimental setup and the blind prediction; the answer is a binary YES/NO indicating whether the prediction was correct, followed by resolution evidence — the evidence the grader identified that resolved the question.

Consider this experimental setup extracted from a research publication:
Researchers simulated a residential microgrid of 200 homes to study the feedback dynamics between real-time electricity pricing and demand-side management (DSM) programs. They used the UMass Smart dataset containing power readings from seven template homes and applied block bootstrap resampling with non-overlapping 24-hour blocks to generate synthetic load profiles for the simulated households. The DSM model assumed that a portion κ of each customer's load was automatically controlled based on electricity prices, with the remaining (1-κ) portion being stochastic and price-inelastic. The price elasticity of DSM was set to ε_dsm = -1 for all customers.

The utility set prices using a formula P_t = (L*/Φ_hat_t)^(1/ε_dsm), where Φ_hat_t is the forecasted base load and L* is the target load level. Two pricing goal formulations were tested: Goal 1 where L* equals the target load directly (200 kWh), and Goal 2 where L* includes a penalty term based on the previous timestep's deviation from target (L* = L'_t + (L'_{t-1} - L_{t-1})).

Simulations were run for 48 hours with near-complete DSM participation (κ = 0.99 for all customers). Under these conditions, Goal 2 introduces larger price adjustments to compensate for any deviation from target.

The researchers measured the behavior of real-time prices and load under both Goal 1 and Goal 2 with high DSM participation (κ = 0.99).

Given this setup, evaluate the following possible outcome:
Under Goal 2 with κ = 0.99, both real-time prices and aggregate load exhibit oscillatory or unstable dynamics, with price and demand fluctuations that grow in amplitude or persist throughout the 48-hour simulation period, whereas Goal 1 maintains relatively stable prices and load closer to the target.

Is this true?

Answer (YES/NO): YES